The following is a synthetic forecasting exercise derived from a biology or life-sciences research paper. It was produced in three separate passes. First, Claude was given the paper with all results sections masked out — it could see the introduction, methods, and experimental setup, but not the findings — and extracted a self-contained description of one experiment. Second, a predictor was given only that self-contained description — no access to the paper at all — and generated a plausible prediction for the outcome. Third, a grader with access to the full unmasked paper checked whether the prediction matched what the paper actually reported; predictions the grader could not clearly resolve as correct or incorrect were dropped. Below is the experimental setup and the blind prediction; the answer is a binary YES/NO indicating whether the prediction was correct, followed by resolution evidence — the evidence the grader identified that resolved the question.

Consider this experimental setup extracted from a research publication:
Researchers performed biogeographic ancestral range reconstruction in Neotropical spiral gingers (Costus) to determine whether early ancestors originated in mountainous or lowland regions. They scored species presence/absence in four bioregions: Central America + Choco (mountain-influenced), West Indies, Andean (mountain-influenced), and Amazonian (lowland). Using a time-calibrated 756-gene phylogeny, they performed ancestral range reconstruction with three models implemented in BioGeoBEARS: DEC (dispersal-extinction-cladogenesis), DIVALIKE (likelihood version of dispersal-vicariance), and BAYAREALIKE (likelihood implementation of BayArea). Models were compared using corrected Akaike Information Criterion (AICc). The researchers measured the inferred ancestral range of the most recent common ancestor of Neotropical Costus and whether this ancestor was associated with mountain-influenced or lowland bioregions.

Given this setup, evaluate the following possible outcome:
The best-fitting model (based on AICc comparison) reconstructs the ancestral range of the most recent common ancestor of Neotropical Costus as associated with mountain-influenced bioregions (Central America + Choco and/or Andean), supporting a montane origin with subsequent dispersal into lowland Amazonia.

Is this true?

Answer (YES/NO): YES